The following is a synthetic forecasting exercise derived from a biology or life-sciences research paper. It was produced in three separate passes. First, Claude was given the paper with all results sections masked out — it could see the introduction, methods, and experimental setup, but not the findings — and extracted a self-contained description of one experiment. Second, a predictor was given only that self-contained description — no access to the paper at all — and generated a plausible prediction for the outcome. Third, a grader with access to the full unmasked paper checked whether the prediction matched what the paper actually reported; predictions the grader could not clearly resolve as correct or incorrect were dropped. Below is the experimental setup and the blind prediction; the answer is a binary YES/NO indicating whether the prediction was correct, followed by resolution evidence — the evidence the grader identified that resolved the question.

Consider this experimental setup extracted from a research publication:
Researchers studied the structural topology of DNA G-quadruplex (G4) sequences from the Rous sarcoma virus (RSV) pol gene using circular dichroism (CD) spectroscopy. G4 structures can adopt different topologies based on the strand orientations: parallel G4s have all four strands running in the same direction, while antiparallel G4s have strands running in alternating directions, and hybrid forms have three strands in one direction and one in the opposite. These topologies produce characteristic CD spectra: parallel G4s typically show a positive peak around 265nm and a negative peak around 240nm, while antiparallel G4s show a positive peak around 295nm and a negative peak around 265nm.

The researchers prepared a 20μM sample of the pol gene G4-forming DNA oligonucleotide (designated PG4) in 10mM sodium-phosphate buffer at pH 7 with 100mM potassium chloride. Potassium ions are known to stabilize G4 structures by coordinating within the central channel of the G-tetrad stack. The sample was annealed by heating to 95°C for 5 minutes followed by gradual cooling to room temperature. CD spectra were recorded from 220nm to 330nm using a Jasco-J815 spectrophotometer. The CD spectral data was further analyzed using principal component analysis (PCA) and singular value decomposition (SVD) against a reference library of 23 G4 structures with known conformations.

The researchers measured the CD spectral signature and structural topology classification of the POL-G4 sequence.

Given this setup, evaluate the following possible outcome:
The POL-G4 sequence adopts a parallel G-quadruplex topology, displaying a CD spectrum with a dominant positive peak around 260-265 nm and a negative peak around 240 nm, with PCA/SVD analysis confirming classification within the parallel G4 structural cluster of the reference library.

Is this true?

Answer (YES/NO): NO